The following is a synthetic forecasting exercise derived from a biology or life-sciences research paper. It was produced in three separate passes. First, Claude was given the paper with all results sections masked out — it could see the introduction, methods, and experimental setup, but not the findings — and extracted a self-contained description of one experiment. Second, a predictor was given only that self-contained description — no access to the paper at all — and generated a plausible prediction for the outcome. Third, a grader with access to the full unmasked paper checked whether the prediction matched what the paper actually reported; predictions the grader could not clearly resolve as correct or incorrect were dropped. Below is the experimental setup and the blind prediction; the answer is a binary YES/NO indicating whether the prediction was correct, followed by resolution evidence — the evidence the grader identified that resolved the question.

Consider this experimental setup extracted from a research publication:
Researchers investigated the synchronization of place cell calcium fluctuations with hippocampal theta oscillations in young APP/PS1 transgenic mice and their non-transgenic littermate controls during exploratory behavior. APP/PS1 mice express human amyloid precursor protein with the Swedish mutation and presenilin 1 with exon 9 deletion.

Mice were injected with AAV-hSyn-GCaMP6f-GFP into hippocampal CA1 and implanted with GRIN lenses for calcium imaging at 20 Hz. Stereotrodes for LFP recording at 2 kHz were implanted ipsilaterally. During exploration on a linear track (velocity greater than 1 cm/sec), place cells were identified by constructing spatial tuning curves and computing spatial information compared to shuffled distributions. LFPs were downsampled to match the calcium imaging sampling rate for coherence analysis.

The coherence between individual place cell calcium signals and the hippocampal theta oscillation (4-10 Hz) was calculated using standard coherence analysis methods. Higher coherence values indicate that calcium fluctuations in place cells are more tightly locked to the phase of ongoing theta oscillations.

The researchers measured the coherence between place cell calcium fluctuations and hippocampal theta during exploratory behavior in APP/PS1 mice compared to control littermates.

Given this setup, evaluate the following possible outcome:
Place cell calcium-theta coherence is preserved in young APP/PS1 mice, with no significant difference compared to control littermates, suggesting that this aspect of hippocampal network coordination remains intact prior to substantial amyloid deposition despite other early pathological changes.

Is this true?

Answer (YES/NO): NO